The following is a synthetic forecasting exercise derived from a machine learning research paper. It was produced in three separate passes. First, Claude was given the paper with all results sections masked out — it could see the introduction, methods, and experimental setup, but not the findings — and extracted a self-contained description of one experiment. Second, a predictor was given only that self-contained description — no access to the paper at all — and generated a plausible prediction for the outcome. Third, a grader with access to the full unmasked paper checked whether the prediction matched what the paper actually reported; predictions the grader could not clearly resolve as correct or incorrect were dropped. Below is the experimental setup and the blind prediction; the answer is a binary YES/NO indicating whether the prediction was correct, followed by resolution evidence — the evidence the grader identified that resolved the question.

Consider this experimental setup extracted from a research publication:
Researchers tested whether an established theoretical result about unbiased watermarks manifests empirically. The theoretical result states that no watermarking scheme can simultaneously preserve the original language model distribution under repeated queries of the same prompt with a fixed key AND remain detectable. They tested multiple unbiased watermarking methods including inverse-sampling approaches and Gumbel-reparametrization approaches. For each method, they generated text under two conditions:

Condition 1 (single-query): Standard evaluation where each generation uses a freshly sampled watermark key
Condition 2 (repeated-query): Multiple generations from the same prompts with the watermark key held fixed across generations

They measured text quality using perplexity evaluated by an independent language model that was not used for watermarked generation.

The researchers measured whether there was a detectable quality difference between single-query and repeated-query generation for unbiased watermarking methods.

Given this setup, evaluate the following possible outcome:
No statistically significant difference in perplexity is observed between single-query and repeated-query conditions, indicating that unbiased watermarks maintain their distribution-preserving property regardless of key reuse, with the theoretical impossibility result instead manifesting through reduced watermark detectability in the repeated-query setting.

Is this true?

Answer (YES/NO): NO